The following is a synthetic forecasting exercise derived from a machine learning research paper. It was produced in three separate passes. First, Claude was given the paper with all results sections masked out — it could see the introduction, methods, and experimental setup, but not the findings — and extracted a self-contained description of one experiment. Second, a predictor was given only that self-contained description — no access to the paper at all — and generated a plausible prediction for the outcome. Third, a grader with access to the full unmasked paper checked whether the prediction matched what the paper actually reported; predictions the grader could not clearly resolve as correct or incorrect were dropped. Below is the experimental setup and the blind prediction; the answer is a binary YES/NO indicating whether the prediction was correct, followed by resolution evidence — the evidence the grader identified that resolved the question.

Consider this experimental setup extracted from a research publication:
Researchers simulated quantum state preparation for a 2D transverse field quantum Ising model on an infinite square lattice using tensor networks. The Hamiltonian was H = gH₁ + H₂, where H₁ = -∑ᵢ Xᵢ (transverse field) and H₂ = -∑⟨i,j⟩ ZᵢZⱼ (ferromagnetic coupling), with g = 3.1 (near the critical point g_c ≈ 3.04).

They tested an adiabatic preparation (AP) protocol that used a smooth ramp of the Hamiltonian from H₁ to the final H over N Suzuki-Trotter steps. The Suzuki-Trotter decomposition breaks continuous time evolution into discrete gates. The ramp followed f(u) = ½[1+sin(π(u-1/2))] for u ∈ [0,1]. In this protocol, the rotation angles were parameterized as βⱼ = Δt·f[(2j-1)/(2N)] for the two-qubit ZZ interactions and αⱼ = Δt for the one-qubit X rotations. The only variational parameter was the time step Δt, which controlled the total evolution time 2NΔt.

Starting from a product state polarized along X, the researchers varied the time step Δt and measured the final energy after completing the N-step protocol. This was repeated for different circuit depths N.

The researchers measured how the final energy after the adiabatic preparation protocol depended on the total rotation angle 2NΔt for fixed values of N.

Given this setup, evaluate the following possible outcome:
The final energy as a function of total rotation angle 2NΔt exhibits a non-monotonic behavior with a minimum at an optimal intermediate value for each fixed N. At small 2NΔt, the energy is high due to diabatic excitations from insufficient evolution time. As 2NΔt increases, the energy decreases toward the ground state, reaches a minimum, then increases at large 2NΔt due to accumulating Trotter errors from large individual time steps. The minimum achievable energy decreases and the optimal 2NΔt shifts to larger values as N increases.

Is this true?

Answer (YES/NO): YES